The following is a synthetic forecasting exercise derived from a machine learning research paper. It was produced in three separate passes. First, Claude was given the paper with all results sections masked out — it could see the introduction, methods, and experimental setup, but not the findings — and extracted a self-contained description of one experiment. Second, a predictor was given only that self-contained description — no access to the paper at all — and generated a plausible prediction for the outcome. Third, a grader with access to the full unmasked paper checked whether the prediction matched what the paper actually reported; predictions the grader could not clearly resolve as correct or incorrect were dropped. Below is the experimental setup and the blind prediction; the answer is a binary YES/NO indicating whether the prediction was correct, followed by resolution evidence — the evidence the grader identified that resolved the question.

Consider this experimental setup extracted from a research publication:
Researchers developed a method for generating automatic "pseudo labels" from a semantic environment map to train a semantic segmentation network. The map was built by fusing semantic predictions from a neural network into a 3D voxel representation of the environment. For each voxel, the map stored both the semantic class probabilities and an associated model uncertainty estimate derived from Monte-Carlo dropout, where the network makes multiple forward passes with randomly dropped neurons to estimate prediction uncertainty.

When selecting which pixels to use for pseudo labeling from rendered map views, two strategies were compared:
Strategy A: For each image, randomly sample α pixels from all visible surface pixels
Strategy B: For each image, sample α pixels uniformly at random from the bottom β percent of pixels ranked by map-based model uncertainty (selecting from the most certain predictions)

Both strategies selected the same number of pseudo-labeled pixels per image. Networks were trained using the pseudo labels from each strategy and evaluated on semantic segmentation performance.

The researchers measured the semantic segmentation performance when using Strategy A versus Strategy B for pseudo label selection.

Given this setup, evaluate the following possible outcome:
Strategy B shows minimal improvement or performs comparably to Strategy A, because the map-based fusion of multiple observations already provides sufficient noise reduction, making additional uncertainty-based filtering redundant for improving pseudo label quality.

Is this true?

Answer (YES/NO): NO